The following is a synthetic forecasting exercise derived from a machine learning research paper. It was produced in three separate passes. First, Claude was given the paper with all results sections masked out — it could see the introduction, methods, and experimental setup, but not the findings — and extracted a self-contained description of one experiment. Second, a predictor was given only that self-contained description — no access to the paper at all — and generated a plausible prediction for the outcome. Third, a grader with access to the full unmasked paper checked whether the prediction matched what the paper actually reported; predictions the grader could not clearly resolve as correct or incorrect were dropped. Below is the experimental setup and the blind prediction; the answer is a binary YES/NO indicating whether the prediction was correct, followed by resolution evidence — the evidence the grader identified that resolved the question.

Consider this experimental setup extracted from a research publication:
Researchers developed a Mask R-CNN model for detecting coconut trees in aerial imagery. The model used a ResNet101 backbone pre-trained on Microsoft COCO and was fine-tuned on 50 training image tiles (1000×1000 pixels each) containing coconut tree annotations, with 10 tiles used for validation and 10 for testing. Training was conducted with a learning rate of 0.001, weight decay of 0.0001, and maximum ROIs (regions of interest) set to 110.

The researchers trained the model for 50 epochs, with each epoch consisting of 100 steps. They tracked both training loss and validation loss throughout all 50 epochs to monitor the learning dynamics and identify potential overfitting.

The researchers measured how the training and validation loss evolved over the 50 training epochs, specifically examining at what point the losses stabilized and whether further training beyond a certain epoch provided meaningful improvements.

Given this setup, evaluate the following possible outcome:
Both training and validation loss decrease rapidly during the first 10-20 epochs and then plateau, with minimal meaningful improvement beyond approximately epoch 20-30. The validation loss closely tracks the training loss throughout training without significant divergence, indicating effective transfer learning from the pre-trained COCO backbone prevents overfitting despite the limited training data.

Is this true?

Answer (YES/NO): NO